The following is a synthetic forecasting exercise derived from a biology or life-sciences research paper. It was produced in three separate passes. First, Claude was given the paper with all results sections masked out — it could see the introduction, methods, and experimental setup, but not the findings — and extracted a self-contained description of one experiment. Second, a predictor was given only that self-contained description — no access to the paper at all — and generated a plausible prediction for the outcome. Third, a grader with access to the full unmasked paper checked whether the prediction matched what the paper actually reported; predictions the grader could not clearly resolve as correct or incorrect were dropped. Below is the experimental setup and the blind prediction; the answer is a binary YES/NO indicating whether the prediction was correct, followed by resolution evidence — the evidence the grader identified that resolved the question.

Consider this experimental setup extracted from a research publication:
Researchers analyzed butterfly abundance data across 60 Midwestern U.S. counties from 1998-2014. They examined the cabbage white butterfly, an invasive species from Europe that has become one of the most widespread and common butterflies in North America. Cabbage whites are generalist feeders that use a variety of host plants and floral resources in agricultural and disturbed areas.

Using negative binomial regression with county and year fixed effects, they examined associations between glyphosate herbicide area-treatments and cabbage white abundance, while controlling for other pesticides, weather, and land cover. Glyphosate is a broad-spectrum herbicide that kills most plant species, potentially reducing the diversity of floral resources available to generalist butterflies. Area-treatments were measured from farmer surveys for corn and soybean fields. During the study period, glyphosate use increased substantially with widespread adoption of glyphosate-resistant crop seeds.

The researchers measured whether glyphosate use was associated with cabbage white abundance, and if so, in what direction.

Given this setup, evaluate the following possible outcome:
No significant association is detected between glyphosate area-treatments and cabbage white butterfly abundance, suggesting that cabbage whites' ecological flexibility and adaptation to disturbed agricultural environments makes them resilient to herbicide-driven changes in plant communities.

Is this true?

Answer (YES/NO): YES